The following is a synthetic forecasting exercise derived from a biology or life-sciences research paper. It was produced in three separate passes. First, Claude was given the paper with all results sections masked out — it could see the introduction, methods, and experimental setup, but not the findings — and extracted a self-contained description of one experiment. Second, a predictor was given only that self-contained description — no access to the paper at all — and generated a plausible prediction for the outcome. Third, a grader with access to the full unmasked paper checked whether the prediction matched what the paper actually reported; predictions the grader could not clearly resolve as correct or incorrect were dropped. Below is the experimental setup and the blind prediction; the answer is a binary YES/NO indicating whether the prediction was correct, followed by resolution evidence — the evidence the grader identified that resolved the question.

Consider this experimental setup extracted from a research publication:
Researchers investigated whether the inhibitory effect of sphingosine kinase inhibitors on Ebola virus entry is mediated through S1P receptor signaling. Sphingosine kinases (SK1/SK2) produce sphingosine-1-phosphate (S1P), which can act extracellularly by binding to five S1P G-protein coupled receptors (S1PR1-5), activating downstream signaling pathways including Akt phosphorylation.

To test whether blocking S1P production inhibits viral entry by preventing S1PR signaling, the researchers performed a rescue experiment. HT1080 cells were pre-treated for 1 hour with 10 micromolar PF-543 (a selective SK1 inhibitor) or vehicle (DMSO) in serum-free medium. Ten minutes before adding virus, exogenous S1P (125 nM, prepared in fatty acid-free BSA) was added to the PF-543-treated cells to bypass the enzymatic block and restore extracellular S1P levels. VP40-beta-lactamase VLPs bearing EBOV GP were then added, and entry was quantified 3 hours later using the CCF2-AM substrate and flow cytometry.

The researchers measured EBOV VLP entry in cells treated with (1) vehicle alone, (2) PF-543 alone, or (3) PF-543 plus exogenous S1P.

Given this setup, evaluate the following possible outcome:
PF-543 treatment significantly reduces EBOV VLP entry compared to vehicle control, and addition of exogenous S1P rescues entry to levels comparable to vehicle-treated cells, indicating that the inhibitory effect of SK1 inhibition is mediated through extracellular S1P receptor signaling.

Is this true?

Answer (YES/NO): NO